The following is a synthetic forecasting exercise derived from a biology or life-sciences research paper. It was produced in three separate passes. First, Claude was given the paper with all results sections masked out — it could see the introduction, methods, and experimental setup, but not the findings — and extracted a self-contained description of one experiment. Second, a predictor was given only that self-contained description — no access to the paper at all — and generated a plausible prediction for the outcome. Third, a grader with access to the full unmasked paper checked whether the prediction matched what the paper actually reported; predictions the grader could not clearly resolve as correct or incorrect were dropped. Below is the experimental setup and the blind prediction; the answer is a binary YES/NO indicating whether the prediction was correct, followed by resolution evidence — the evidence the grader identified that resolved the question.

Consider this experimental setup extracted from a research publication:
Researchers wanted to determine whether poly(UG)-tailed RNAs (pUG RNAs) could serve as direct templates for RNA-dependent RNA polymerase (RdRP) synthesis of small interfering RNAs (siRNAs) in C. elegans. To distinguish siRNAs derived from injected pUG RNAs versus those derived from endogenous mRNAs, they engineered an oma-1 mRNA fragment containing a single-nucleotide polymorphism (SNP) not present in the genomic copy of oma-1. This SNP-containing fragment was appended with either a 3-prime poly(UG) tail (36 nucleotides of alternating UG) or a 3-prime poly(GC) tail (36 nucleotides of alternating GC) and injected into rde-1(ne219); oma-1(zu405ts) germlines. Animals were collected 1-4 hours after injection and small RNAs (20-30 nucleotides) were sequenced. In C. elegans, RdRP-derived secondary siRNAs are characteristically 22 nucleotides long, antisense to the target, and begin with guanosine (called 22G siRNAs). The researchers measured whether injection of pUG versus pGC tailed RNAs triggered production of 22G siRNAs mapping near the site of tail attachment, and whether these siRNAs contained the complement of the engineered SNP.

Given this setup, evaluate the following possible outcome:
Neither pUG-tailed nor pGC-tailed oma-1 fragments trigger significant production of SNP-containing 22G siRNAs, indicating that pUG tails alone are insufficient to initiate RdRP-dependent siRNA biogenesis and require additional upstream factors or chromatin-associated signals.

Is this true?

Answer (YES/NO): NO